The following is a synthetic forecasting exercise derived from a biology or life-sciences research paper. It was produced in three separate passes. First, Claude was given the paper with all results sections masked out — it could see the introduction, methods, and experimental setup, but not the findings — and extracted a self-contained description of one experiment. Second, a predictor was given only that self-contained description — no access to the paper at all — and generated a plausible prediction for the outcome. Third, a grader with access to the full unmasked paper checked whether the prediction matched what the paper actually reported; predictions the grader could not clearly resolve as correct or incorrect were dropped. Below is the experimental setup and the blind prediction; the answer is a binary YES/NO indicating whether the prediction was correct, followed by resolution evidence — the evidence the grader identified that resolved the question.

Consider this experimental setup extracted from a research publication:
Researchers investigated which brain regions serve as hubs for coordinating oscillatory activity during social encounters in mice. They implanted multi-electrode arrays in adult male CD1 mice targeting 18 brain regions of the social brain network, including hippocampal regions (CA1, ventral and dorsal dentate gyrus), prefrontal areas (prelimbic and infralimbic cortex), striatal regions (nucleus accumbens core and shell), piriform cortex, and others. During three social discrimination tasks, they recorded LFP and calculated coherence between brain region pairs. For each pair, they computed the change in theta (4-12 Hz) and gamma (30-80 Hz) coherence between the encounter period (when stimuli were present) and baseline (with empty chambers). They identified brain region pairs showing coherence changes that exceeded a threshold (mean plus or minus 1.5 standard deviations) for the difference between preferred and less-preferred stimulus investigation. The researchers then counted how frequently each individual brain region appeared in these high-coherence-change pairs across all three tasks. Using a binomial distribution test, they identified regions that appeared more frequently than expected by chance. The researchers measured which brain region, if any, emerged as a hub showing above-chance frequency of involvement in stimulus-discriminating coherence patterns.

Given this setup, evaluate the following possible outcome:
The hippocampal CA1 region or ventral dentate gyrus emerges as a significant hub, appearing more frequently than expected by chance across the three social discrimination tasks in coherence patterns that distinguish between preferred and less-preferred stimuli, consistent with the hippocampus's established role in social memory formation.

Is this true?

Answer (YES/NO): YES